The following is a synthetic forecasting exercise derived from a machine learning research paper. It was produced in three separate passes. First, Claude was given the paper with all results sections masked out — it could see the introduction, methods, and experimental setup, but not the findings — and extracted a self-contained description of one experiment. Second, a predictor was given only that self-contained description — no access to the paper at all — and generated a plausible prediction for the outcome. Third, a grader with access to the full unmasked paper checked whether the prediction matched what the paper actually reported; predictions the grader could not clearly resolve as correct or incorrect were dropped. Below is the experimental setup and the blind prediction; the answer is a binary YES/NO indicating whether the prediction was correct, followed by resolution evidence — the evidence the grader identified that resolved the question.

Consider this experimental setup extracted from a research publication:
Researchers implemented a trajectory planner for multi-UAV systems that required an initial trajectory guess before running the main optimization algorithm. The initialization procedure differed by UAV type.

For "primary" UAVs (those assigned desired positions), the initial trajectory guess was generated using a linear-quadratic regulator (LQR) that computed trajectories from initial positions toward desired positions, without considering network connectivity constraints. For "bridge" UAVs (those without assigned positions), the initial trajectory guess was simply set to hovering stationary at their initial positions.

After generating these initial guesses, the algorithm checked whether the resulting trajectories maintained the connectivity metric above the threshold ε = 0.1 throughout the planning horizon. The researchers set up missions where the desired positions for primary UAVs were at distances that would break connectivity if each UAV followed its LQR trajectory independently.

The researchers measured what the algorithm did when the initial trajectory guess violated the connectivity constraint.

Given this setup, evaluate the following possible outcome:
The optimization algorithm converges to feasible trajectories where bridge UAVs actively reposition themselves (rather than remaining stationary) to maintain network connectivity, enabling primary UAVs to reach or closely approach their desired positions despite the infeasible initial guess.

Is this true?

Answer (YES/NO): YES